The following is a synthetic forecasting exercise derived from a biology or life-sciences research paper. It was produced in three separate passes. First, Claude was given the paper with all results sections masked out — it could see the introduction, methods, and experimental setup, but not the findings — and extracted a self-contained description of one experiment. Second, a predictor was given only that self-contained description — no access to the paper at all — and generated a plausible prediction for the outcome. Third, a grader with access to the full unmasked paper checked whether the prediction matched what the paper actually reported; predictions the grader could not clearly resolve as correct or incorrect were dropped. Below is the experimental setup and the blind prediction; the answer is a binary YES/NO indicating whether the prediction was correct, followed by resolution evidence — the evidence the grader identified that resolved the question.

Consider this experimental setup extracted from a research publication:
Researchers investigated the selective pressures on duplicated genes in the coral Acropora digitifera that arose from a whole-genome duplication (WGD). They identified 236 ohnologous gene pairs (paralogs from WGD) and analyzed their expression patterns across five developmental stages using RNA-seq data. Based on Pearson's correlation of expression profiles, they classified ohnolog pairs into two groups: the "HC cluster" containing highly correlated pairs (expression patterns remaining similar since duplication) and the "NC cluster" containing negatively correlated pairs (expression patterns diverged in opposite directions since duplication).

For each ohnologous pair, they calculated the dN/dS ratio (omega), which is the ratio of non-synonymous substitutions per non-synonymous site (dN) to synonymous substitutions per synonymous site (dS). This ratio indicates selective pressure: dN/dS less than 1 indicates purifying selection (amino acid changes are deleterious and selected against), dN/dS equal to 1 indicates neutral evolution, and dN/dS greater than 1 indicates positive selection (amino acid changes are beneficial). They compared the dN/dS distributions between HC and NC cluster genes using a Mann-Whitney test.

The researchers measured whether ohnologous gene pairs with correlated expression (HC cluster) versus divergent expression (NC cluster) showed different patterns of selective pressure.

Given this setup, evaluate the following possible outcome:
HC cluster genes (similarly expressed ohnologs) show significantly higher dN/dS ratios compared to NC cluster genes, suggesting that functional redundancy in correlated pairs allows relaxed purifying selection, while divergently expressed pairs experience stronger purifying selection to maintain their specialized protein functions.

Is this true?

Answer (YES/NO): NO